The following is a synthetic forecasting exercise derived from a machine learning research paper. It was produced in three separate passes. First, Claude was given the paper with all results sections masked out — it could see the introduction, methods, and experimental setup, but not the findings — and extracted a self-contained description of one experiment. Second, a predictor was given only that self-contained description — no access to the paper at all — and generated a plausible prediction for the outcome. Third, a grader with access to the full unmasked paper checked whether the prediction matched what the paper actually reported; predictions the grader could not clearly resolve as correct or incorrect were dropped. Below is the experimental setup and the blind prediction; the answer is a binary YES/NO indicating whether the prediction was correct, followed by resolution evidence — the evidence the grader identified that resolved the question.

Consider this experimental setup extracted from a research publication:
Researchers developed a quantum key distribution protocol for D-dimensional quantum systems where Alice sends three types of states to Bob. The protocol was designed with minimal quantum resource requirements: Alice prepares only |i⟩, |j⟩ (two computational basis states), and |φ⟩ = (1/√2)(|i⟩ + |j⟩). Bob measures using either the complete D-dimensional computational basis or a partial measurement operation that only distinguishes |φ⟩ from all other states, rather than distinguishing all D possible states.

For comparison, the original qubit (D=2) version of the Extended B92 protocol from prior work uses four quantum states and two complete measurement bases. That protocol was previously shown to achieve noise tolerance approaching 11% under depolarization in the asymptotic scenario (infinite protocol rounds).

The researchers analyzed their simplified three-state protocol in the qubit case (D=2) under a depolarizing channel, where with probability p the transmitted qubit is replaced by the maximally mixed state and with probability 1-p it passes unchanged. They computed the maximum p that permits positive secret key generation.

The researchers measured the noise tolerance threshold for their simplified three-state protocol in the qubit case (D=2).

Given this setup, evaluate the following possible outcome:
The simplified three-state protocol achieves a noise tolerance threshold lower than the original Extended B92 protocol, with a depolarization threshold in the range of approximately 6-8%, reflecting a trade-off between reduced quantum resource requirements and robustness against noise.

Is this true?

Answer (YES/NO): NO